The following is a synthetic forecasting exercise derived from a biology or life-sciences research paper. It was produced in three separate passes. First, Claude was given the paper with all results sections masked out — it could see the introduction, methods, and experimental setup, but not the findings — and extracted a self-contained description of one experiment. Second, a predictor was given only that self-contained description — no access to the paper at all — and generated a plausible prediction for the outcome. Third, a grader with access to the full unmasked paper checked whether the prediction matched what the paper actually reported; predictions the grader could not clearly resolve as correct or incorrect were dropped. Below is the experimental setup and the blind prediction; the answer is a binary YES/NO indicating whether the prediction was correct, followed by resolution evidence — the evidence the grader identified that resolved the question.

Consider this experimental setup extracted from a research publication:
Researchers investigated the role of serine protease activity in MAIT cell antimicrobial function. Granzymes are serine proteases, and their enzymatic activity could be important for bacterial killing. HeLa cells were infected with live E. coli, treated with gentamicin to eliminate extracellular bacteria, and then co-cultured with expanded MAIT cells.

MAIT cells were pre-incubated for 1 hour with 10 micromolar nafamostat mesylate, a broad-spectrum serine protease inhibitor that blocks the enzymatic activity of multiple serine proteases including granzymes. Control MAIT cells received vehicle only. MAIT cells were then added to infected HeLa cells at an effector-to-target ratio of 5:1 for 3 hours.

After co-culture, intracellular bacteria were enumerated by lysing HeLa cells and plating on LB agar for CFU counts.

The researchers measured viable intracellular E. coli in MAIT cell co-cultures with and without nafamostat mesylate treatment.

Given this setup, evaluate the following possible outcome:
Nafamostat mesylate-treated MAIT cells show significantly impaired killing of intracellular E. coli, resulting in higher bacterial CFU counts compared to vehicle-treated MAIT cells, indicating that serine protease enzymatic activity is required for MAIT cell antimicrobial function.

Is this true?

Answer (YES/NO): NO